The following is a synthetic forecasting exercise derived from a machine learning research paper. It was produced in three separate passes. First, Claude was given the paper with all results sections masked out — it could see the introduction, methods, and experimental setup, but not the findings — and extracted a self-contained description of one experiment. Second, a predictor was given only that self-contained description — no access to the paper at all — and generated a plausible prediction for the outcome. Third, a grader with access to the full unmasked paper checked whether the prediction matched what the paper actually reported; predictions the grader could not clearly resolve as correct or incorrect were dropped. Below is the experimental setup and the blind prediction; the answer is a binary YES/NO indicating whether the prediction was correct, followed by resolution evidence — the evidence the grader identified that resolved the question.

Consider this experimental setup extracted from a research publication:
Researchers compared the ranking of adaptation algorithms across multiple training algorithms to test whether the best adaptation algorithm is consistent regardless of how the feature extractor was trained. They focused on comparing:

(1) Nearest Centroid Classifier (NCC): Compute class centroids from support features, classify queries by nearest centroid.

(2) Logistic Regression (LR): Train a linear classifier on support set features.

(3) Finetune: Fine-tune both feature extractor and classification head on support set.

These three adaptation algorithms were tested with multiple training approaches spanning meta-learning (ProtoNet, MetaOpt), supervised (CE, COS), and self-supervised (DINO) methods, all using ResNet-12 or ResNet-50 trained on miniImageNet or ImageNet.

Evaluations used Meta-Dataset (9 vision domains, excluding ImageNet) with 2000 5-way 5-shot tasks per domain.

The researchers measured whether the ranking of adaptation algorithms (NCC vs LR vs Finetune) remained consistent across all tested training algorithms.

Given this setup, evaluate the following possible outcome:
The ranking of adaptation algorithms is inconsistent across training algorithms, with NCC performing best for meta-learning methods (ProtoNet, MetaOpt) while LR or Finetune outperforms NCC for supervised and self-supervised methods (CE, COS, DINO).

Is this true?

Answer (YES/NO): NO